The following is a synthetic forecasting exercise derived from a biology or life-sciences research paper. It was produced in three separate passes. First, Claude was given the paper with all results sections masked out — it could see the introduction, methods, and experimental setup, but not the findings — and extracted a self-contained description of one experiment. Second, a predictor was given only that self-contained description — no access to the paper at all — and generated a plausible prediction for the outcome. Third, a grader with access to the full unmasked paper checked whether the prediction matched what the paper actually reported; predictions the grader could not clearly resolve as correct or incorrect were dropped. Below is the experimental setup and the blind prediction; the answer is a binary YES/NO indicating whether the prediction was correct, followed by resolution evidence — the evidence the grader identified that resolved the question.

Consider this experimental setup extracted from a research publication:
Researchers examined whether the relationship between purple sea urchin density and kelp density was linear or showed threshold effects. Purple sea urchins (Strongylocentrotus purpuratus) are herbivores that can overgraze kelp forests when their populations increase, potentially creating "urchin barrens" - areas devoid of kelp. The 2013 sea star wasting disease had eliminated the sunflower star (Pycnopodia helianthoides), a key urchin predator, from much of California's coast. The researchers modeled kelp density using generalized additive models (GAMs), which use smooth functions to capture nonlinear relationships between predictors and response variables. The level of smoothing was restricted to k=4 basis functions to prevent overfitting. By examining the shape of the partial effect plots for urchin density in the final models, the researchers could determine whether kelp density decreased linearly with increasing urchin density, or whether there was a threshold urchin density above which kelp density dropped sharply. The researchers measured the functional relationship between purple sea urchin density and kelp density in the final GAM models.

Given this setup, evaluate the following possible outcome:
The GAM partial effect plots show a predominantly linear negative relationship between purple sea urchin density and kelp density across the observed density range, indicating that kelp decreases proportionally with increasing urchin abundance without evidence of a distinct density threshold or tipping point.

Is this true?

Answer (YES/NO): NO